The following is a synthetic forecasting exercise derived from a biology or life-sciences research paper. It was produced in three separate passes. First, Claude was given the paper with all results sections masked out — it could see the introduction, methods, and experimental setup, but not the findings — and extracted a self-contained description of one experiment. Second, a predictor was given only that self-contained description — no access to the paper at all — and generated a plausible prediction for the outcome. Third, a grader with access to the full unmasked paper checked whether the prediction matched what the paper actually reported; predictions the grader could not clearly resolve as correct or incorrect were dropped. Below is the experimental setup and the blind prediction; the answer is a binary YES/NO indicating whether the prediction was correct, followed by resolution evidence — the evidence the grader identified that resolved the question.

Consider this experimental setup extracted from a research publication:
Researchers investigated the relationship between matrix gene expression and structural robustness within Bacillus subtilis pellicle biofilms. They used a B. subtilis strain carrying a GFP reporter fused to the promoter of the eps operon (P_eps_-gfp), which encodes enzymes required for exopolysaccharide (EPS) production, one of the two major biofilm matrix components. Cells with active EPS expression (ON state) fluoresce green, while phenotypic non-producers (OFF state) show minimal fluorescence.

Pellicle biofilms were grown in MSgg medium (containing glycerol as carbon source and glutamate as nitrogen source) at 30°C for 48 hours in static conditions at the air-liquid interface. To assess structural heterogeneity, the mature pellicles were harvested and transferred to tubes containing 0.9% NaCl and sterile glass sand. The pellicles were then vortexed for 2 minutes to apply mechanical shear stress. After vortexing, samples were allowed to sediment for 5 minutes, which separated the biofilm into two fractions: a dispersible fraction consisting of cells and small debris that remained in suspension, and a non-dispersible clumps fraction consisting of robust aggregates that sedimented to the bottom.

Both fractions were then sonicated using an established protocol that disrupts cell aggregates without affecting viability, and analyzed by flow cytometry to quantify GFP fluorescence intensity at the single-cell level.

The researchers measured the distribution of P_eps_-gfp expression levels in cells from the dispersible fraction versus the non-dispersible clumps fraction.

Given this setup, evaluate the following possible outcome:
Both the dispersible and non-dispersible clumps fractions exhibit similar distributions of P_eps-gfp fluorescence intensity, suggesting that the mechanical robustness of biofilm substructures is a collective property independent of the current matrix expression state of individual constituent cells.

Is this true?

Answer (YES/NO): NO